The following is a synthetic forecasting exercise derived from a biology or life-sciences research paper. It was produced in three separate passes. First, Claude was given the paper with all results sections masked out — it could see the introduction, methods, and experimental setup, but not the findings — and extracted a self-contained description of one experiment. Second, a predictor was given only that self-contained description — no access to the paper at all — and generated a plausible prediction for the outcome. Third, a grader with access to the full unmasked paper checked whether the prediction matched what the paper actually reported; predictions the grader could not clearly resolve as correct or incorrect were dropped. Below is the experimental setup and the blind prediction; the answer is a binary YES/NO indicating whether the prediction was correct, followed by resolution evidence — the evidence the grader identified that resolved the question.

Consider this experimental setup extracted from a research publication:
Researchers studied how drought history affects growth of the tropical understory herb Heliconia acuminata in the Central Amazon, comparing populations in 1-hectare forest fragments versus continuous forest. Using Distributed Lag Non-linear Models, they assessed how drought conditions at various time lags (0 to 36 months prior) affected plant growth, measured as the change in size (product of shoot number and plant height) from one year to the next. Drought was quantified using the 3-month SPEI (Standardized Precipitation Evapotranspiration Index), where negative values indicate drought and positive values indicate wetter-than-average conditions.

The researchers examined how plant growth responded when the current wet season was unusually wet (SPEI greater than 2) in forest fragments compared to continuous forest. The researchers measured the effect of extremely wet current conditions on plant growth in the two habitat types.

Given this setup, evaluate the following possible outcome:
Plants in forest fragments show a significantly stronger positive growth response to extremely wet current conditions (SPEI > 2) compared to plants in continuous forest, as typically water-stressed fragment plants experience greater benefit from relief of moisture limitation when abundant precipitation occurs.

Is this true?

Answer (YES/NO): NO